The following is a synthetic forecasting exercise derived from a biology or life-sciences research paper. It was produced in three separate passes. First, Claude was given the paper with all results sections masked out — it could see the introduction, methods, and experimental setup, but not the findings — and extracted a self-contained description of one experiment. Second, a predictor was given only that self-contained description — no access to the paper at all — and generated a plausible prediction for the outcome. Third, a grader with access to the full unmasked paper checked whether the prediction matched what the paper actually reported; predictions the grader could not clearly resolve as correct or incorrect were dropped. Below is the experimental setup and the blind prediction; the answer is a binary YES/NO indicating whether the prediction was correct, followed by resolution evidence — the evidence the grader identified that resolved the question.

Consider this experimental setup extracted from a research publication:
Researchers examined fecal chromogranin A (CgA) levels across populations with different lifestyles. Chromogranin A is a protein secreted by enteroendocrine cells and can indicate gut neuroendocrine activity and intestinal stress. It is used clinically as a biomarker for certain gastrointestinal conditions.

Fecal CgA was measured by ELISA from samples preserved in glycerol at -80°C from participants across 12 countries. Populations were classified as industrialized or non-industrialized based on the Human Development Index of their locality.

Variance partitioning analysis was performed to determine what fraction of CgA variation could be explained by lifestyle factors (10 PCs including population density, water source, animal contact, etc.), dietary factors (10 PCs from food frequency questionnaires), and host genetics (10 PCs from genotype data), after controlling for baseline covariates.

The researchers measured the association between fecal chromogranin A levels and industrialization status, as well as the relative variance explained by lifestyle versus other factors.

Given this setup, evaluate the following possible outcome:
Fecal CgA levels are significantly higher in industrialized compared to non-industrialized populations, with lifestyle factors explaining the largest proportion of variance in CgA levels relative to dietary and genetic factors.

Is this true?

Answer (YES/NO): NO